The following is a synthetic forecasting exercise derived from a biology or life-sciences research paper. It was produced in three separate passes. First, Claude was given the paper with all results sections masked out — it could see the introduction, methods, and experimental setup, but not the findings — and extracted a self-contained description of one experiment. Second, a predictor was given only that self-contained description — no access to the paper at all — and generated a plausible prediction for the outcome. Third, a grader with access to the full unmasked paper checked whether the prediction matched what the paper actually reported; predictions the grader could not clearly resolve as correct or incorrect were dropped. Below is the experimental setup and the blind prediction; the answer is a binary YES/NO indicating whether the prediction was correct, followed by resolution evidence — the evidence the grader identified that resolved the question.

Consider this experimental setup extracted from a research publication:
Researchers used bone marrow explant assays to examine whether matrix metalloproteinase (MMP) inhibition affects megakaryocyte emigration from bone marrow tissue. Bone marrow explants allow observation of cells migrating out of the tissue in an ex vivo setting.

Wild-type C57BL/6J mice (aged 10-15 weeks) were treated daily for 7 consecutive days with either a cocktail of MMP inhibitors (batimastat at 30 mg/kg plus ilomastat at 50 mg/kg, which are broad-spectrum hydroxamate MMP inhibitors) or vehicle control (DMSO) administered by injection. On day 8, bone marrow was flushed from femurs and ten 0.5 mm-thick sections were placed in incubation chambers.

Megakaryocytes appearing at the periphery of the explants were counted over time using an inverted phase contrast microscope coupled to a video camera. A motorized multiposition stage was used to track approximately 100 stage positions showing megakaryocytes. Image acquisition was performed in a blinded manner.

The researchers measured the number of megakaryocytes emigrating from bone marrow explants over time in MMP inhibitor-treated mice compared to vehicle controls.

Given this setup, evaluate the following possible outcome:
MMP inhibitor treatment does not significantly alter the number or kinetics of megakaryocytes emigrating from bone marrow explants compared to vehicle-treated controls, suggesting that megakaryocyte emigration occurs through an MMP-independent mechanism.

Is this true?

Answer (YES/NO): NO